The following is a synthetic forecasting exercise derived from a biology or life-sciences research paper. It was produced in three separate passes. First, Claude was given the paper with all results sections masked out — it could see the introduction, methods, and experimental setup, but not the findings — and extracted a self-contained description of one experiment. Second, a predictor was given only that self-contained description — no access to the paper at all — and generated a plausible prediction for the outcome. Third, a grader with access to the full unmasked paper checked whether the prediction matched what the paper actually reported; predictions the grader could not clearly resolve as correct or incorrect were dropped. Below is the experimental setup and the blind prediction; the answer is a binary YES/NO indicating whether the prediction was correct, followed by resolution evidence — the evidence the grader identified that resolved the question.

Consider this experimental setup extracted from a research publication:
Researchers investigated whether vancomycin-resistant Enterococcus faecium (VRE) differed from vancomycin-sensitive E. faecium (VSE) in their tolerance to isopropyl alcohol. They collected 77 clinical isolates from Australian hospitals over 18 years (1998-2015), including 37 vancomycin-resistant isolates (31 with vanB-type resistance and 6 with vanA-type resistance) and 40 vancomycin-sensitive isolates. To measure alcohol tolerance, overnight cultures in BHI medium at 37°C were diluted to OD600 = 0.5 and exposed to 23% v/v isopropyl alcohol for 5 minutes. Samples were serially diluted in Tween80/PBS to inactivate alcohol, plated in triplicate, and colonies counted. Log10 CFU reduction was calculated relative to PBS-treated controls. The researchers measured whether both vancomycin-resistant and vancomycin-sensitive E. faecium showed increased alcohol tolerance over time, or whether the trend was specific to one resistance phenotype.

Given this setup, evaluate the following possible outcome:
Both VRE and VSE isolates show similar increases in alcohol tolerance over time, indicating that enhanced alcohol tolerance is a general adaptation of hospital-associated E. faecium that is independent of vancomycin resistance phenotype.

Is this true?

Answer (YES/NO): YES